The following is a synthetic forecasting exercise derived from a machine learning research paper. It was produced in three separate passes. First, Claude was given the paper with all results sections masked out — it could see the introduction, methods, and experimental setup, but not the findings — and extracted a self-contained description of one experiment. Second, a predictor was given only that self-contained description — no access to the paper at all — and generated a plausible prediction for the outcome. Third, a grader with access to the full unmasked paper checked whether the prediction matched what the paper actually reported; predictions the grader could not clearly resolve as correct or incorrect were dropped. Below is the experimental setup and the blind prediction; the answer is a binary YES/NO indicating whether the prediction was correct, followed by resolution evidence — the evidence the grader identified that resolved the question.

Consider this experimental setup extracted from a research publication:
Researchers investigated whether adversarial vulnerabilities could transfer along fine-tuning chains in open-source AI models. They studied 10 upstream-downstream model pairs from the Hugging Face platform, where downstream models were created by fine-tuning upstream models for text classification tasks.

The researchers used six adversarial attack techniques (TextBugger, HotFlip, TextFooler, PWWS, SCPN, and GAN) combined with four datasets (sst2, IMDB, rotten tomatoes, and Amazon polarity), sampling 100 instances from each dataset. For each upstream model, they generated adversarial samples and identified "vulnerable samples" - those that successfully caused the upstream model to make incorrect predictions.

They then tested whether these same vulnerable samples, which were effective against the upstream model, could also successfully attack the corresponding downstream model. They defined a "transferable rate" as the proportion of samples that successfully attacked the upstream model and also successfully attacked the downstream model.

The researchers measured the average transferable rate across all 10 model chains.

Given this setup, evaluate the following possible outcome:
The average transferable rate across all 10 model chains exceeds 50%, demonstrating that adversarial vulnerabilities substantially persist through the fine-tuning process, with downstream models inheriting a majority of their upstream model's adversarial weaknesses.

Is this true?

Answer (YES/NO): YES